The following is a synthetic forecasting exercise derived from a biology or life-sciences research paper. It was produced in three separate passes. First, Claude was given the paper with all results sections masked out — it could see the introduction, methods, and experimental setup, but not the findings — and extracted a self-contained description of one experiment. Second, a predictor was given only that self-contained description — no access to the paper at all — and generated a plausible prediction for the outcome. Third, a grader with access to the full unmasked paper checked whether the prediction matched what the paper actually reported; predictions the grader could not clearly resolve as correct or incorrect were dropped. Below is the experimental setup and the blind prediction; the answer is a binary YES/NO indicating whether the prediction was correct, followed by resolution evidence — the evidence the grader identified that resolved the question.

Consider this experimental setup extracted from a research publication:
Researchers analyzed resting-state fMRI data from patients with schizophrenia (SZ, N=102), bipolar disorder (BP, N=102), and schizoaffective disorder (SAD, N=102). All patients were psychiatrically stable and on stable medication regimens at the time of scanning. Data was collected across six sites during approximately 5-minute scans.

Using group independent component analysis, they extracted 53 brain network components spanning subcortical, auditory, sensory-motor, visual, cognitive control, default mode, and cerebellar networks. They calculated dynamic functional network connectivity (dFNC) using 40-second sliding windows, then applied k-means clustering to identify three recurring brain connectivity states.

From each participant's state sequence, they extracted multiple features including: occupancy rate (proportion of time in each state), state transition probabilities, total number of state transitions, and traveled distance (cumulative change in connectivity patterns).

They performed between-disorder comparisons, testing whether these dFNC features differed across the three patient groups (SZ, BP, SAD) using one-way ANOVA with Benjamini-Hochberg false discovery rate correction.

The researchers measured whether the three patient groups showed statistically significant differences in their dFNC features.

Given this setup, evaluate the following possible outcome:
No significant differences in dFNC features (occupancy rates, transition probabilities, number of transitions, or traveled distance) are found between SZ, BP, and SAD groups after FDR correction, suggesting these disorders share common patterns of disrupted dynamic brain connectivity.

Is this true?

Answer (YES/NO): NO